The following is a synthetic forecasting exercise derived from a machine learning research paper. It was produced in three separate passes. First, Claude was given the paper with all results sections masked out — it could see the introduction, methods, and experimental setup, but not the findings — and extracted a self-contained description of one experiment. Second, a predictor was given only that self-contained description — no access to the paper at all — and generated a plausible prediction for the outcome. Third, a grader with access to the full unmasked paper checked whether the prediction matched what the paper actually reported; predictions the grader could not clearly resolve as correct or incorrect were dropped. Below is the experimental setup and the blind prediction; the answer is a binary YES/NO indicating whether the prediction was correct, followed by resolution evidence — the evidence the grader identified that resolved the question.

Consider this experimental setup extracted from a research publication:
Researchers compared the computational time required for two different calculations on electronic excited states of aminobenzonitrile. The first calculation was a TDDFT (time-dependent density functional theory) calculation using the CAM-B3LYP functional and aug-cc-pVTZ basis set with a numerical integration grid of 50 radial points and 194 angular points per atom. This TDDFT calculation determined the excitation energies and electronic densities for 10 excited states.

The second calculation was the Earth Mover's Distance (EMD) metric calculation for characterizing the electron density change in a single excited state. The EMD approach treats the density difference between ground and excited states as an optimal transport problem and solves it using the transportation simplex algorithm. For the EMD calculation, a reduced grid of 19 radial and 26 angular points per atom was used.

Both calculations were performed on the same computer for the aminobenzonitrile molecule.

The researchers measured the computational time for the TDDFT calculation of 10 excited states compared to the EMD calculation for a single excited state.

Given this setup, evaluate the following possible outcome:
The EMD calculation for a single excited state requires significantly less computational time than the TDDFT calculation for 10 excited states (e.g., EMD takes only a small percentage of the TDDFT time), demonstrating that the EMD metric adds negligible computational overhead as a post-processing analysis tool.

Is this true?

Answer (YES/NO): NO